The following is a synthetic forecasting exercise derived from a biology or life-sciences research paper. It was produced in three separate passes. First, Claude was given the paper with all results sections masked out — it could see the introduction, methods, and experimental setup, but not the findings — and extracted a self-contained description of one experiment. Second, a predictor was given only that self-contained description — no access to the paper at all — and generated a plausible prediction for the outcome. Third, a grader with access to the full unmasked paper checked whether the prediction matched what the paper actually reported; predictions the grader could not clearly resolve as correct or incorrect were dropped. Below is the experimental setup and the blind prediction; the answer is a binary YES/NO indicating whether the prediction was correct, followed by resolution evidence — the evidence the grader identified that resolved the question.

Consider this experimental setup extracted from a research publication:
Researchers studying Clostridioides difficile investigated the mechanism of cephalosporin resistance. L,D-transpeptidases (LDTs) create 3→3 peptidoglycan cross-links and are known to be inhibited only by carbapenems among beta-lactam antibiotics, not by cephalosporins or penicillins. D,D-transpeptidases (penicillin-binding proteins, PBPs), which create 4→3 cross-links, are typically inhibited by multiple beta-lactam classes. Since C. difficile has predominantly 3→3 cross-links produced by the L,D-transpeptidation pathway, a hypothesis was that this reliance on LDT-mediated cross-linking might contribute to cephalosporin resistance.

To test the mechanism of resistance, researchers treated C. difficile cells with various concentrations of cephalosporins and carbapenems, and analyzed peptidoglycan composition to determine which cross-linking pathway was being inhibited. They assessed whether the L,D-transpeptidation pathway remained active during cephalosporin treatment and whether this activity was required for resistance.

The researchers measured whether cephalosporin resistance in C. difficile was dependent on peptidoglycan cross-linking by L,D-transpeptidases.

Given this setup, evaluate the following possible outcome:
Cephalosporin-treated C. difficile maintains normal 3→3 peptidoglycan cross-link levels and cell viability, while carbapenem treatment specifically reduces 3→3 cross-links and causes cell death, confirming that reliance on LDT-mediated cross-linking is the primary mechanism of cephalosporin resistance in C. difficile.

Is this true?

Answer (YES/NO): NO